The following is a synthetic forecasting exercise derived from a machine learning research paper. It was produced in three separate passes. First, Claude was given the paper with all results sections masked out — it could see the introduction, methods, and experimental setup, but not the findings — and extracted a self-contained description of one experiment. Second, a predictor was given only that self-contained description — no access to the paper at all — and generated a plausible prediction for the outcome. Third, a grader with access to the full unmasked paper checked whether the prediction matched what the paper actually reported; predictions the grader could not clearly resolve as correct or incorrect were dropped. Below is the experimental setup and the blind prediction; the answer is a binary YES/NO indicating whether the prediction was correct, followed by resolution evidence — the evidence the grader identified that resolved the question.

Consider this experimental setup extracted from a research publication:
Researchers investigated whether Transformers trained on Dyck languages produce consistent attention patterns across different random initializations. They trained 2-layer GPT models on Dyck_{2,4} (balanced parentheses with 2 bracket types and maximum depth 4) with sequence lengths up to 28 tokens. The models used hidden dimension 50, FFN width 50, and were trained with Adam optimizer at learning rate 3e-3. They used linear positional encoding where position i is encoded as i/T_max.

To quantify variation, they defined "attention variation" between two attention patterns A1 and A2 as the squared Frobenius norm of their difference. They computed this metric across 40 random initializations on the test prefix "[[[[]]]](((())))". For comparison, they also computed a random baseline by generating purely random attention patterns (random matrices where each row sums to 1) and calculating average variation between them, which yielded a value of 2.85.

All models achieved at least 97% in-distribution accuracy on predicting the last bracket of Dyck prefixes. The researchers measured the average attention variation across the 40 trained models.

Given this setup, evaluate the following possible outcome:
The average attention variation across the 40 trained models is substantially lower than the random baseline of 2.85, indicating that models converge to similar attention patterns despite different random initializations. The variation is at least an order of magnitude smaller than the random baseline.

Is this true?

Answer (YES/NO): NO